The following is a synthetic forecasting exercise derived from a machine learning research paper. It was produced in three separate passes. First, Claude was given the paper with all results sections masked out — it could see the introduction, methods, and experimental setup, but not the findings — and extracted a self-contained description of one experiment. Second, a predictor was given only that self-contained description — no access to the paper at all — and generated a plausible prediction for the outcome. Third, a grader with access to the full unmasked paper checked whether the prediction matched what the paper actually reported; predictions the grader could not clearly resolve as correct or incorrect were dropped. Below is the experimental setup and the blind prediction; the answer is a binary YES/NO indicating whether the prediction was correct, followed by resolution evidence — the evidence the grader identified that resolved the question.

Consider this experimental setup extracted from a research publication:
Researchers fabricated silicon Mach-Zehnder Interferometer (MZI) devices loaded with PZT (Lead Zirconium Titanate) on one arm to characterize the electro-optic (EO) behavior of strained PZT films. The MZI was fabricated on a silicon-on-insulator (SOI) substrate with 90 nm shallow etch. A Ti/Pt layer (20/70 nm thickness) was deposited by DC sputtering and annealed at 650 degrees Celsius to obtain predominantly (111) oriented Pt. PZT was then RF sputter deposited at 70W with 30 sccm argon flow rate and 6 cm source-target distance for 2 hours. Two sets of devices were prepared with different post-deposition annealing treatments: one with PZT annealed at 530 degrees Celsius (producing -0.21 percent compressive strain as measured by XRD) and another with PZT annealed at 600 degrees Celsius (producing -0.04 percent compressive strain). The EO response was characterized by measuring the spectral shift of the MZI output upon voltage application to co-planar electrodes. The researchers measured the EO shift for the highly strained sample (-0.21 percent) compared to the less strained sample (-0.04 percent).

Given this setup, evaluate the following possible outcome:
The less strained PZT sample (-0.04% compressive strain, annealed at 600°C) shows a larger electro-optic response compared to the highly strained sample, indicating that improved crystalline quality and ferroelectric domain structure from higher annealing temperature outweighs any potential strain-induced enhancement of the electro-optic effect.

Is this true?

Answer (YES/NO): NO